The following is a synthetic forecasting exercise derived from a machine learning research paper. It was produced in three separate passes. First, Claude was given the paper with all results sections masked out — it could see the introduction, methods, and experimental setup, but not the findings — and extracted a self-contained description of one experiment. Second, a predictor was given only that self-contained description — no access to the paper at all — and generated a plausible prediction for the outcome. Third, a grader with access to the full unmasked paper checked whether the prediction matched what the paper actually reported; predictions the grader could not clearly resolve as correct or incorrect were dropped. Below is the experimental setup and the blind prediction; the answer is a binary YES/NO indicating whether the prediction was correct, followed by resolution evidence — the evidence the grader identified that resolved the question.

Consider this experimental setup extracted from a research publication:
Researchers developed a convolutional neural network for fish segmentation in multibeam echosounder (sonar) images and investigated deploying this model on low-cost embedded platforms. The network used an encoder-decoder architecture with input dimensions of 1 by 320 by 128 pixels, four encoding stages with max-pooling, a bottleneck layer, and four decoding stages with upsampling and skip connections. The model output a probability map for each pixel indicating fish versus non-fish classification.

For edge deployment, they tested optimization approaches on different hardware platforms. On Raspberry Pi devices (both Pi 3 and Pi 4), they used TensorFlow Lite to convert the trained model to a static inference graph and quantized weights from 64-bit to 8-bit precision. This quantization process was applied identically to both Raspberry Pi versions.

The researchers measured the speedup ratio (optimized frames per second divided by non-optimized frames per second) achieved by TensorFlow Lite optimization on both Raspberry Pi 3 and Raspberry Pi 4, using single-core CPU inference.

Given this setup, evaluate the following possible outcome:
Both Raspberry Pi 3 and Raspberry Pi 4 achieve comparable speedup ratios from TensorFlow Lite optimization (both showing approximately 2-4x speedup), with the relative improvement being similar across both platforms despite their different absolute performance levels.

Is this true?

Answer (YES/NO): NO